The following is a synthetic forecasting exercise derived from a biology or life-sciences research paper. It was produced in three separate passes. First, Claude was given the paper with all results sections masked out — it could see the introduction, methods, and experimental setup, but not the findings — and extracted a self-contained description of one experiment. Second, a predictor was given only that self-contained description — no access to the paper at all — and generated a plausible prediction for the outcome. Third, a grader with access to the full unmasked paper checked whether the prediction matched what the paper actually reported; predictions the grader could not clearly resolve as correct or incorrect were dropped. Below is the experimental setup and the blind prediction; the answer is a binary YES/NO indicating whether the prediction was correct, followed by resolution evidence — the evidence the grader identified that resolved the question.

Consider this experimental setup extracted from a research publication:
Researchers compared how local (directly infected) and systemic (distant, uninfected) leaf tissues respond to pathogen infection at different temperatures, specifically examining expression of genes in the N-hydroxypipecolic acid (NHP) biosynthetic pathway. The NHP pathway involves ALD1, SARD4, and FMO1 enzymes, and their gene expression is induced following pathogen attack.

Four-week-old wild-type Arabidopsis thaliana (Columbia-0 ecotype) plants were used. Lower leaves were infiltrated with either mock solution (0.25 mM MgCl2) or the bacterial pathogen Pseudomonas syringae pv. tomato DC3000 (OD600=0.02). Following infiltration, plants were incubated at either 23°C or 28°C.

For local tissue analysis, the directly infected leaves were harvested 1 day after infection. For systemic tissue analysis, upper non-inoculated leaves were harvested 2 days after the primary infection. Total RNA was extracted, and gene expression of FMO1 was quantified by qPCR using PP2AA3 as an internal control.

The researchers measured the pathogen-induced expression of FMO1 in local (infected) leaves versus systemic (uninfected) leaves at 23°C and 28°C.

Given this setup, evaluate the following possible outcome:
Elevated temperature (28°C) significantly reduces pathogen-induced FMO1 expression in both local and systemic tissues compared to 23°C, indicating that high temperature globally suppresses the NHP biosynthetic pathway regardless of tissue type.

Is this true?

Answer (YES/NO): YES